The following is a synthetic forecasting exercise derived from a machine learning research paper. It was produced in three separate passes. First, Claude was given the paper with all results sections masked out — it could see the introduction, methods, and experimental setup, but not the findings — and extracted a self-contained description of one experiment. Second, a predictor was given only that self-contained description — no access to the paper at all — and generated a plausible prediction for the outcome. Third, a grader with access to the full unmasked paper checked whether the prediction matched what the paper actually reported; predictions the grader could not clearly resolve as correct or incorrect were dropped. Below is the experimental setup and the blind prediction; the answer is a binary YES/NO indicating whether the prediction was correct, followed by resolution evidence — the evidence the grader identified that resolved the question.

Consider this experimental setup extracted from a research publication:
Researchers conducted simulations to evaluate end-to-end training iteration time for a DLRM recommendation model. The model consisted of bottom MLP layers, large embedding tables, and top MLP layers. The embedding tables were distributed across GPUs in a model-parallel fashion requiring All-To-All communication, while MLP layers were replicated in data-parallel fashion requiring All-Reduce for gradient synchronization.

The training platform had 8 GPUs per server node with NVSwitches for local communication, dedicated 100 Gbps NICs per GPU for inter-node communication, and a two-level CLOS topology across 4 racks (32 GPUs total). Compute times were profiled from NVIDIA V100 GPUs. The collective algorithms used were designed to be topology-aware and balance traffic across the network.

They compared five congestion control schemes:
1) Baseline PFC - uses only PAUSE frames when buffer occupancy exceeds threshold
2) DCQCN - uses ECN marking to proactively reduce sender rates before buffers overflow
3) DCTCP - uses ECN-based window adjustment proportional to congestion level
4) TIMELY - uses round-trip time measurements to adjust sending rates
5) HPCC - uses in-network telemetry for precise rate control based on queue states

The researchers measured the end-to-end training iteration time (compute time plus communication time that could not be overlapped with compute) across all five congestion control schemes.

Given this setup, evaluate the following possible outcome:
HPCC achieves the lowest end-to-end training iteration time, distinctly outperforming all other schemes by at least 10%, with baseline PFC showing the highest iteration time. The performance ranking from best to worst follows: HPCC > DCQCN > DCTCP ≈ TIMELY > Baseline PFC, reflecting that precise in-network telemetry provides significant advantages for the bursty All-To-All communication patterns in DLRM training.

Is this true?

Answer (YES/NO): NO